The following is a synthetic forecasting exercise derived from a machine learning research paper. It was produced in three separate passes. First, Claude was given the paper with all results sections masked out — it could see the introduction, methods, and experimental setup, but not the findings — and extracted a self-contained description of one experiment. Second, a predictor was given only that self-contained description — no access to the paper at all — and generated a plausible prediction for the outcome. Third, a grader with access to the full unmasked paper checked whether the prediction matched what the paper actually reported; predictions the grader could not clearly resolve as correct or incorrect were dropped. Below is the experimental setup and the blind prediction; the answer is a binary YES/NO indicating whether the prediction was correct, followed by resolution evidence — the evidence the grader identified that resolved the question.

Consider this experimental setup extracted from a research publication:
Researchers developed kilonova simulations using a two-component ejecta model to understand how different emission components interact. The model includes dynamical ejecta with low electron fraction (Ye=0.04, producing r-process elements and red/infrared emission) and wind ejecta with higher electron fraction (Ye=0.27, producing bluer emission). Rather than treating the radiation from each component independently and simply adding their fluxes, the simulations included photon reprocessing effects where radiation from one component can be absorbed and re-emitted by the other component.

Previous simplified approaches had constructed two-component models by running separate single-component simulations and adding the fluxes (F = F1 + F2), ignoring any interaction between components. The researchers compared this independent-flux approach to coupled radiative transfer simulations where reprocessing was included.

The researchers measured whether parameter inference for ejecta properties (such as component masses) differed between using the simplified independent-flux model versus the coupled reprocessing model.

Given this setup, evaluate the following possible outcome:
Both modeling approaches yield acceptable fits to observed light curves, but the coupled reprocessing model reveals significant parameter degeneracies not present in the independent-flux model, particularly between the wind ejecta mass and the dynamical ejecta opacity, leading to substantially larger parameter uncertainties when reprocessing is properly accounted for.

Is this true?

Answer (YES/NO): NO